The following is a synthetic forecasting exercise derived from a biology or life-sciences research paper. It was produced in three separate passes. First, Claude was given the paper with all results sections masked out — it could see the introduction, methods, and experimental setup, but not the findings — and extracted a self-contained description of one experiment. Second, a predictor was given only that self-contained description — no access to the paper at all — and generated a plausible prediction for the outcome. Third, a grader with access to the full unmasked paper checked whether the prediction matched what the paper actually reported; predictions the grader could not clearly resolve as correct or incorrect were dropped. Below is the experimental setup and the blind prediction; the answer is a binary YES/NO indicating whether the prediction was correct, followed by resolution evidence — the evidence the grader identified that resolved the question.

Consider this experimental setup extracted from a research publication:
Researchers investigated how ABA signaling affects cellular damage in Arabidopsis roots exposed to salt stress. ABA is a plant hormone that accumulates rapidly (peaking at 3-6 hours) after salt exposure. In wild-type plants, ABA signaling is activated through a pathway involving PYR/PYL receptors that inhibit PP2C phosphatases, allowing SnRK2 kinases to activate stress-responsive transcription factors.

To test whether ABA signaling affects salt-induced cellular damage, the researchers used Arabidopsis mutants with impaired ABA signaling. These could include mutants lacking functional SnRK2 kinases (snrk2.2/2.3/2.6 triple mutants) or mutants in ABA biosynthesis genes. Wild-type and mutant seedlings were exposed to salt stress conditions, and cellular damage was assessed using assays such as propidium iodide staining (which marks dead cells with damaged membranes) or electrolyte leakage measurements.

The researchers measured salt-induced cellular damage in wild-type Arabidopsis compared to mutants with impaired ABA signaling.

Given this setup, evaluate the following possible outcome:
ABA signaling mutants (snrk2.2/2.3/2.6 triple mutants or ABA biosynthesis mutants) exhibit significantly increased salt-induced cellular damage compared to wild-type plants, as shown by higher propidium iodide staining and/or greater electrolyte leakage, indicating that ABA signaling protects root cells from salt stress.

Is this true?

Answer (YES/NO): NO